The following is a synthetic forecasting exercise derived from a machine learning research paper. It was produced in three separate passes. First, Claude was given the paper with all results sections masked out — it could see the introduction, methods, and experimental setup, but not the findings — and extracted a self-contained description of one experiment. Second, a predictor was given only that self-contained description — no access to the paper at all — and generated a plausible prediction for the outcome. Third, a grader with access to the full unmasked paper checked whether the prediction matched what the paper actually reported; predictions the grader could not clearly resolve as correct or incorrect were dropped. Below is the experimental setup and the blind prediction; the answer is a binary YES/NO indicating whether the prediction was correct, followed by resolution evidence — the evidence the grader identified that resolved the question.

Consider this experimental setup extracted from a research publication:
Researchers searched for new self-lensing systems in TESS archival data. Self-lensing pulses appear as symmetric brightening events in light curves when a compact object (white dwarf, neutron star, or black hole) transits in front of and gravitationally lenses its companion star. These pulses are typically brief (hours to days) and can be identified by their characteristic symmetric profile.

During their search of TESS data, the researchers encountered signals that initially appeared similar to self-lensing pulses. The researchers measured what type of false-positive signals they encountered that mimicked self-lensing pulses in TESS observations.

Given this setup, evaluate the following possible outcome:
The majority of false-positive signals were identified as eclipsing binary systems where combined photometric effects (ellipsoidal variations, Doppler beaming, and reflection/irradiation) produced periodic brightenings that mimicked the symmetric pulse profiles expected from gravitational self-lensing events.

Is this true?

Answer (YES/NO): NO